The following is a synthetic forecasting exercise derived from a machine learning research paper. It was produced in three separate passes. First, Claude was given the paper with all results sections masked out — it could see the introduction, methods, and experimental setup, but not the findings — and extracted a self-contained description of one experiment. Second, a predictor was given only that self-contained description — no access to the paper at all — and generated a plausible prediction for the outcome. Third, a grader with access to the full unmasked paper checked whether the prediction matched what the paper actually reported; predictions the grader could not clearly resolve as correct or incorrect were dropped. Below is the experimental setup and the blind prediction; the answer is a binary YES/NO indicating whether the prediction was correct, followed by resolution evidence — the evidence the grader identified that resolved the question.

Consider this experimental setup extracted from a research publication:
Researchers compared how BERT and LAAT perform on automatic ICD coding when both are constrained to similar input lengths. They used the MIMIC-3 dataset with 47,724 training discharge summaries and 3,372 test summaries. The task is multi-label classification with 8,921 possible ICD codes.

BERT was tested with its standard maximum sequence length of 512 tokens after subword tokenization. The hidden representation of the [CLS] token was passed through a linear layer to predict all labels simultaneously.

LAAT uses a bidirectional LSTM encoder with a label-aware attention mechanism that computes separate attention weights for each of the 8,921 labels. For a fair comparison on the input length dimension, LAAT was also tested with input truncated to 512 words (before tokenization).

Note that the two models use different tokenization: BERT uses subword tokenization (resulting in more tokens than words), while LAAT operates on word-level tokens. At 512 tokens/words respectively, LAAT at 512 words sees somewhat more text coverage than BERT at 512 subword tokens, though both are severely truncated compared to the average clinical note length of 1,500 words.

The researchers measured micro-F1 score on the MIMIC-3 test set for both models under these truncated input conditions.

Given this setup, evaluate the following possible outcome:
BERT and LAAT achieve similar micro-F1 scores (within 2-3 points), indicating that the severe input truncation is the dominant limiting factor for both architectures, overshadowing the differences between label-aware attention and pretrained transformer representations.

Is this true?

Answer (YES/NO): NO